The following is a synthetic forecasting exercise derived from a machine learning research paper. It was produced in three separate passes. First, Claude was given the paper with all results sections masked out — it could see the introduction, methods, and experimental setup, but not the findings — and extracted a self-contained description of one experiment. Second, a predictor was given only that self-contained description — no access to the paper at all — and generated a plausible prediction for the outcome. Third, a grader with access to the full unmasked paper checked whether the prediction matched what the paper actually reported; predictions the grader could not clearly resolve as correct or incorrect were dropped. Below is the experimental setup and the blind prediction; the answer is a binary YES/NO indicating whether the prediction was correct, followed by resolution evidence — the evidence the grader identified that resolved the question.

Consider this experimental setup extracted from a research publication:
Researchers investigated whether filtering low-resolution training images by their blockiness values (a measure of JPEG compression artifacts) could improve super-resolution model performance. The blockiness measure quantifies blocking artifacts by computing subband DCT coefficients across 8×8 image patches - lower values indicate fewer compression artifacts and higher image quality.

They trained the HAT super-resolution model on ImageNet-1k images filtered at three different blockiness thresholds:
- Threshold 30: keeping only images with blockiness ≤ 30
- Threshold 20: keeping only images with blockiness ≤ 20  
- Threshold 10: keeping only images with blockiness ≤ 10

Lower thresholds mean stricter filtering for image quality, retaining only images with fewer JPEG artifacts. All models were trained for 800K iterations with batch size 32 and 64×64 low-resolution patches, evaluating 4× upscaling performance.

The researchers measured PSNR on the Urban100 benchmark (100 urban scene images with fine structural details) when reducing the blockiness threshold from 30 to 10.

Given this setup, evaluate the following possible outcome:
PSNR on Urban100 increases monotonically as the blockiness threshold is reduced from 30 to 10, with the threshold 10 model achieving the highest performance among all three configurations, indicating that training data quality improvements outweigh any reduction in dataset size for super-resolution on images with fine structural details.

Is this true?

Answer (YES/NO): NO